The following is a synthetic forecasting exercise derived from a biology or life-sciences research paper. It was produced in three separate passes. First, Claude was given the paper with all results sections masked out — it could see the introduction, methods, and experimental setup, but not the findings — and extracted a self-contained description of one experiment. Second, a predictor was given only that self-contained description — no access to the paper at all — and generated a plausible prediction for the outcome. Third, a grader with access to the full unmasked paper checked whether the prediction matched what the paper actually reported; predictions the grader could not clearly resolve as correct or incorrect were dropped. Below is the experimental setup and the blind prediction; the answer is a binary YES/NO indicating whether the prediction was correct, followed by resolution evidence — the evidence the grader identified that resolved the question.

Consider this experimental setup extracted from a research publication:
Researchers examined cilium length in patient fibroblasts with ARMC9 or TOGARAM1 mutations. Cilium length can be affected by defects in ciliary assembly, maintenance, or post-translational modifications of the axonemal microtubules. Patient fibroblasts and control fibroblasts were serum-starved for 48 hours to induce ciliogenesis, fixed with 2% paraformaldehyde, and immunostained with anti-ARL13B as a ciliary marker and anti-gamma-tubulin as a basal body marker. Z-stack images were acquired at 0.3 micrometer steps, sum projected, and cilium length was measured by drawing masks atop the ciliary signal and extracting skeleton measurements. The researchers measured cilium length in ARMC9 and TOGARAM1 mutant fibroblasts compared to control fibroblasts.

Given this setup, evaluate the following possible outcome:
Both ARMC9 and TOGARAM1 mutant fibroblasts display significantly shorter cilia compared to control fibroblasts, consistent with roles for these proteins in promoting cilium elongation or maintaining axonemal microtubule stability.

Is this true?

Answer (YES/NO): YES